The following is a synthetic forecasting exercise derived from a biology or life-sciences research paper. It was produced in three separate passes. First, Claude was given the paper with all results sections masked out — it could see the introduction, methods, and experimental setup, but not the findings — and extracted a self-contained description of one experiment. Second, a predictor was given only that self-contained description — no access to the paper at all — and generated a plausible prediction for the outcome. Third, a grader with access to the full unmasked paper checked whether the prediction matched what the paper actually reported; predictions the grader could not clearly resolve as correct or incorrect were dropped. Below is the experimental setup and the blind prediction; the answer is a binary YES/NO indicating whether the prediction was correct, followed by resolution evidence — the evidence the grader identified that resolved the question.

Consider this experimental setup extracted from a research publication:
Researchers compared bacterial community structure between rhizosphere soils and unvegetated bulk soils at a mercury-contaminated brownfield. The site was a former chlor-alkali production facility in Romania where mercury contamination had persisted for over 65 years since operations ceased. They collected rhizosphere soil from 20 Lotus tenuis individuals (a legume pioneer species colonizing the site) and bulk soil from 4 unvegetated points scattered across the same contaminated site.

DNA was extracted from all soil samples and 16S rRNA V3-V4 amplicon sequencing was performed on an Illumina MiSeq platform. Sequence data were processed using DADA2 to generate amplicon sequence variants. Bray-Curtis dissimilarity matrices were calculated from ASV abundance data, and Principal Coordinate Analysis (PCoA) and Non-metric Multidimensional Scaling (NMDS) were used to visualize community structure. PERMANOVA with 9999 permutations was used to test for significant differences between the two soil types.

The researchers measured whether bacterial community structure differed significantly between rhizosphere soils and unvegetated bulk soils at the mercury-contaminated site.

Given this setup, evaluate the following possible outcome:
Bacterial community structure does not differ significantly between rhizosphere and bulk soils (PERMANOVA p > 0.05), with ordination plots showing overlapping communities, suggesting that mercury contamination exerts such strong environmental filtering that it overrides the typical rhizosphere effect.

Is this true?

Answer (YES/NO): NO